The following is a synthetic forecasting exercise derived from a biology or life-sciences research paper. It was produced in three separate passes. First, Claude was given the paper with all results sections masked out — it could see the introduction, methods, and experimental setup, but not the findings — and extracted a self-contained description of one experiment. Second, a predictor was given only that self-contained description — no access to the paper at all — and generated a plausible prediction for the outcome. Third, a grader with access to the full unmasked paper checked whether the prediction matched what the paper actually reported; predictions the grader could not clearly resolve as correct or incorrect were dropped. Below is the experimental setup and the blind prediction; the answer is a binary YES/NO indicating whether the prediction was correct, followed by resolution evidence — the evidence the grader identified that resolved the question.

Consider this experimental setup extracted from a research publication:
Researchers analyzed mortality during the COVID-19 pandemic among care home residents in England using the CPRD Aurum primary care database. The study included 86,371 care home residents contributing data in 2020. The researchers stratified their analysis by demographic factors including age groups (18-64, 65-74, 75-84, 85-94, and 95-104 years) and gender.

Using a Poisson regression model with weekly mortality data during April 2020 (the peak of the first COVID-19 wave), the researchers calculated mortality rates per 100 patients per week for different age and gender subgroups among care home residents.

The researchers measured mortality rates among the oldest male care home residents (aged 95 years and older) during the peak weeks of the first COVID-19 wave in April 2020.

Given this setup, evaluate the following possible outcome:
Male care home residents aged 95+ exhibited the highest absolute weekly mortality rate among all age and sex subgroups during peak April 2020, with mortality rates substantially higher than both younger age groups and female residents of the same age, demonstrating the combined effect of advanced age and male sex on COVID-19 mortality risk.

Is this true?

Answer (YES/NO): YES